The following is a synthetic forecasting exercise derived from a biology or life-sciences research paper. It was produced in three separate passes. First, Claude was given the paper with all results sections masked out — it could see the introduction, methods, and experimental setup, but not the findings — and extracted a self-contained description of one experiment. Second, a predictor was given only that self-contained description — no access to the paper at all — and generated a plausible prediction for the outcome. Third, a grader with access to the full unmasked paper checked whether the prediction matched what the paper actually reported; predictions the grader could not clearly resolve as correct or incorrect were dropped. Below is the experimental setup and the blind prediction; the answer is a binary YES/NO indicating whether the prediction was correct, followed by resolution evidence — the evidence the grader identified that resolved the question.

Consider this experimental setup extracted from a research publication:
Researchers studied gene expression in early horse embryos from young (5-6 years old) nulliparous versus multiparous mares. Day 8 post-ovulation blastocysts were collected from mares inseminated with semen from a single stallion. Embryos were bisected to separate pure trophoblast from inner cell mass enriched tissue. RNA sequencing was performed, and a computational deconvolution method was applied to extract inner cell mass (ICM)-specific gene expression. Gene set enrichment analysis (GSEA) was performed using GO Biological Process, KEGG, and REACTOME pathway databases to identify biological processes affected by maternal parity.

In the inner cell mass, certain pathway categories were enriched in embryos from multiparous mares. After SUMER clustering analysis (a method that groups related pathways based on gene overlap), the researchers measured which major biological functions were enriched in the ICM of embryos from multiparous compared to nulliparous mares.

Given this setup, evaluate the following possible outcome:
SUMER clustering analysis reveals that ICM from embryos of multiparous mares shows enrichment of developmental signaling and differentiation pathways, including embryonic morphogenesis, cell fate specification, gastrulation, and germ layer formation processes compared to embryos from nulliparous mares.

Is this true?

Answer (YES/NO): NO